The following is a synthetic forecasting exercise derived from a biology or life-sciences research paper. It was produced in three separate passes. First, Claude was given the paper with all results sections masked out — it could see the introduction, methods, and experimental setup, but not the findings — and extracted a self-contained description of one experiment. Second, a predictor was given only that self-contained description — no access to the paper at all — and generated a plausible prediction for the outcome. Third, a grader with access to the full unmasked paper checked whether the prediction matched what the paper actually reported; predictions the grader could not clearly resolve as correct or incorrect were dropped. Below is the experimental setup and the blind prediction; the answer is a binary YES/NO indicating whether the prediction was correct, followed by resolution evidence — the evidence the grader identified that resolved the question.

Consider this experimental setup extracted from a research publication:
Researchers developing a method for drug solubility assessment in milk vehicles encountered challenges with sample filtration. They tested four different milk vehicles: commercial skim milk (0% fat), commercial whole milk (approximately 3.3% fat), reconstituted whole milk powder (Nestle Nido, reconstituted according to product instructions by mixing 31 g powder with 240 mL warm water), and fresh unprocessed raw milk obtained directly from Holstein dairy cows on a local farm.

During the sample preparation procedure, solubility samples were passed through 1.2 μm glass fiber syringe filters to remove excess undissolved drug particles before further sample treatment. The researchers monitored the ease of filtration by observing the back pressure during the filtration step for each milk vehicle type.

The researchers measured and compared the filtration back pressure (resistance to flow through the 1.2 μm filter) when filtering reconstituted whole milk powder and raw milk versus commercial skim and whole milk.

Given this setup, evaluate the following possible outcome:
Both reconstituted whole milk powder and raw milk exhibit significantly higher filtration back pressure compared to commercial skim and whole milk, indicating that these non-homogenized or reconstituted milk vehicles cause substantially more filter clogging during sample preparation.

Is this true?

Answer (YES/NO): YES